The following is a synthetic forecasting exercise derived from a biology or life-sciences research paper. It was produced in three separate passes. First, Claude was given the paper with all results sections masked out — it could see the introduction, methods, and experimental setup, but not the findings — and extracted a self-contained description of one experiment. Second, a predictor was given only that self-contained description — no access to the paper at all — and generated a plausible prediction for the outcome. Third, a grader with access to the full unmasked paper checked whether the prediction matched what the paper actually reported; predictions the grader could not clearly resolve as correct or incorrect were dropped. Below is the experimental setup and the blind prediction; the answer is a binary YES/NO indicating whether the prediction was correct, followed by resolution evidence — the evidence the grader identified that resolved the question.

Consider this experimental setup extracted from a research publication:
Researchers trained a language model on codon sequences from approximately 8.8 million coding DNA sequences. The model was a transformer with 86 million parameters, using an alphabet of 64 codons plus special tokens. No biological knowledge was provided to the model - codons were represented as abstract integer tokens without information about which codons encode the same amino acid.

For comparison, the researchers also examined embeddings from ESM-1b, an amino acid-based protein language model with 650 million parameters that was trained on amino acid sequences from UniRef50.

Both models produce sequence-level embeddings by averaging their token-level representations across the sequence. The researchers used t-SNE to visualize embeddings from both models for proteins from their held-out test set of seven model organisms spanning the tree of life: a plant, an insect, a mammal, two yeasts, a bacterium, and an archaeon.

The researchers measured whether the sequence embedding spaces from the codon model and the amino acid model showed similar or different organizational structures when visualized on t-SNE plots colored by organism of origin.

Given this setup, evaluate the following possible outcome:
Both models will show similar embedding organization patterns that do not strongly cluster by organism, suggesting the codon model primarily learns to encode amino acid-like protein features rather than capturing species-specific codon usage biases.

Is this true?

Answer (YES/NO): NO